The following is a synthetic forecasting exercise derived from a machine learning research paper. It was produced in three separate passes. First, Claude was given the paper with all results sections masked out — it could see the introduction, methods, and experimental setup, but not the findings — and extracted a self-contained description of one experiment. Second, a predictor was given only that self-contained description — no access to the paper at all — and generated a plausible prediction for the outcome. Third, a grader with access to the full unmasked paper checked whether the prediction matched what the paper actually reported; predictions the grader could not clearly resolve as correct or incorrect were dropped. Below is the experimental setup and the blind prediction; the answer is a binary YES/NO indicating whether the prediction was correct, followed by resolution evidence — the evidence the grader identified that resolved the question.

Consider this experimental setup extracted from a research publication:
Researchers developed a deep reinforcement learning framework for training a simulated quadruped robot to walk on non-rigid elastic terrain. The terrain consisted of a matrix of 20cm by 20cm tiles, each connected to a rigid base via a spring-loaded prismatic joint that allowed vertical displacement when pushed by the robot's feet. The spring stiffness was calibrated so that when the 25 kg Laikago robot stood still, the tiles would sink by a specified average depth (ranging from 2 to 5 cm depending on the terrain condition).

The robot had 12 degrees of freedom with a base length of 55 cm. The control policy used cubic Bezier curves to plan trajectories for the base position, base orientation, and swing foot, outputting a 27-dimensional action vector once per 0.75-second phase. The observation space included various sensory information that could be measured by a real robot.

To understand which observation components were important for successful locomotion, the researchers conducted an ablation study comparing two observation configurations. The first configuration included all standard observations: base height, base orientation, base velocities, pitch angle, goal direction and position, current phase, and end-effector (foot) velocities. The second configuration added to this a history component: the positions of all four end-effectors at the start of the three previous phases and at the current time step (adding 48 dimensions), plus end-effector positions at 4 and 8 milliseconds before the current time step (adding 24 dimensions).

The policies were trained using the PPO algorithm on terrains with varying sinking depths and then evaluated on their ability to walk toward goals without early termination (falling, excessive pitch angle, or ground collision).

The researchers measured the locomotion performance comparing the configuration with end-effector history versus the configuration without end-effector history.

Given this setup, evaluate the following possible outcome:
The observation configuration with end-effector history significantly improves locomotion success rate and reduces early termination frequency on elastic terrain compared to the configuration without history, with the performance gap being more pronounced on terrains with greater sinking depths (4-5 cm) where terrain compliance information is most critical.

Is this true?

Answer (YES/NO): NO